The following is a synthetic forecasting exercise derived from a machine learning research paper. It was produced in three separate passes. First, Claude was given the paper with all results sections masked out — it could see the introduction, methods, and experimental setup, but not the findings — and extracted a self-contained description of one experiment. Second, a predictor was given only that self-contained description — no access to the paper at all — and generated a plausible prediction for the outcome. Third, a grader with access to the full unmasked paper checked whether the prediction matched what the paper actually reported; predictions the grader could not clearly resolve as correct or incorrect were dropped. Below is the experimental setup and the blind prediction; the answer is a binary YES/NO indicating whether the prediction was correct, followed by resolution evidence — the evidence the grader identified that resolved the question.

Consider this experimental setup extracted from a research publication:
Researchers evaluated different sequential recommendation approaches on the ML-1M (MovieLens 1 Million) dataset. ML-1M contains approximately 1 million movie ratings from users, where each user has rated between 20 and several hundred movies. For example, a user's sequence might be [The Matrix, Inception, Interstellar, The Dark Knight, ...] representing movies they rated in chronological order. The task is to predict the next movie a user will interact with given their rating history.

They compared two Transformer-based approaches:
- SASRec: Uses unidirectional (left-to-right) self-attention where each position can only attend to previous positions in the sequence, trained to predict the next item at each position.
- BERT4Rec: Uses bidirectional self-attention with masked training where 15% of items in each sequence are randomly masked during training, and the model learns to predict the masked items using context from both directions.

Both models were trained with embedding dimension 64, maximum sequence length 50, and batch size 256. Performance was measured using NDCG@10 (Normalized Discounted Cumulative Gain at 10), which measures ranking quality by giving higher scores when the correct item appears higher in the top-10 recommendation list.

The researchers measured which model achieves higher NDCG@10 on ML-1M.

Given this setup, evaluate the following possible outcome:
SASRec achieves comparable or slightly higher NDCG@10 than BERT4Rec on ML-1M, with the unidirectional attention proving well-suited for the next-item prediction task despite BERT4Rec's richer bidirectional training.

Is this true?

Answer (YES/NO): NO